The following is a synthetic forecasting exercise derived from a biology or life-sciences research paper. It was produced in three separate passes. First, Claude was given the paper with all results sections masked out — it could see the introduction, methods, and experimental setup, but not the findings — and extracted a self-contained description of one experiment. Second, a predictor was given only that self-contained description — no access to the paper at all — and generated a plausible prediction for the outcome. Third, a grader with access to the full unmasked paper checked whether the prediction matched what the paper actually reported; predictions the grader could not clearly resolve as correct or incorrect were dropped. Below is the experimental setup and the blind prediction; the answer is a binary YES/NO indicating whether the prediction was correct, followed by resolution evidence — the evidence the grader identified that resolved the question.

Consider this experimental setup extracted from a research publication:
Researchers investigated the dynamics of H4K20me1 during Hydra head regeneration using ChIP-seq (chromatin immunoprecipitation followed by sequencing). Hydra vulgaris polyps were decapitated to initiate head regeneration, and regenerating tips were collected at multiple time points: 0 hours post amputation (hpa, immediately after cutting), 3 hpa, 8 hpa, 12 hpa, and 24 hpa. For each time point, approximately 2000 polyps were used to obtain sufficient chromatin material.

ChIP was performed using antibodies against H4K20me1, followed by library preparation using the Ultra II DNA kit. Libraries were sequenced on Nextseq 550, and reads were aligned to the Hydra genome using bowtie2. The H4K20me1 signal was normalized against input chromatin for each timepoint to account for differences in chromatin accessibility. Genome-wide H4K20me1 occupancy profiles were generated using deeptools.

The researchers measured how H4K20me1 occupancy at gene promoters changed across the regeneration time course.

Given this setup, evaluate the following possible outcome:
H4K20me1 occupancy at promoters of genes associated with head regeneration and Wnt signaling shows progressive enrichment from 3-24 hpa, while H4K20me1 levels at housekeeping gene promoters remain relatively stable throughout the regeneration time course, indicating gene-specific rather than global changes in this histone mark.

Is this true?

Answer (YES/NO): NO